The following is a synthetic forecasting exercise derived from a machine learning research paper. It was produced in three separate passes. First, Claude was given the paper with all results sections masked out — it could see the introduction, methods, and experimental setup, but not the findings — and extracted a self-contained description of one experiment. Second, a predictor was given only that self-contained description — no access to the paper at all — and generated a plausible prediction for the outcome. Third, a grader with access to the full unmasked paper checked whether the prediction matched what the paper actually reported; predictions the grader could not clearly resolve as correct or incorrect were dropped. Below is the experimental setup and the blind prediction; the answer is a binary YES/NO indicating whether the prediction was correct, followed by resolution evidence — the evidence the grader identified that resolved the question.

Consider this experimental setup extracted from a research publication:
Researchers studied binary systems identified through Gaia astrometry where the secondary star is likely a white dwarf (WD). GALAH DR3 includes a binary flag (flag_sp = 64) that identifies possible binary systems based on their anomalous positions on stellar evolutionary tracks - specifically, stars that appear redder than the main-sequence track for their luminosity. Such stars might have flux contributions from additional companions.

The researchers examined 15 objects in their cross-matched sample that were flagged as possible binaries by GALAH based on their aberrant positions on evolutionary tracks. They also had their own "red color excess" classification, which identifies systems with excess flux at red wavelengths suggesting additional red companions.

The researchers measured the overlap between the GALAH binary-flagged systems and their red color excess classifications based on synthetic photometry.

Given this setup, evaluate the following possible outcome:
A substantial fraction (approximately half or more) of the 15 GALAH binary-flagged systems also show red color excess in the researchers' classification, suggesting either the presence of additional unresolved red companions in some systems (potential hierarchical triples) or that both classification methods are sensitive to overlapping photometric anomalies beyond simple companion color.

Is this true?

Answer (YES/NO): YES